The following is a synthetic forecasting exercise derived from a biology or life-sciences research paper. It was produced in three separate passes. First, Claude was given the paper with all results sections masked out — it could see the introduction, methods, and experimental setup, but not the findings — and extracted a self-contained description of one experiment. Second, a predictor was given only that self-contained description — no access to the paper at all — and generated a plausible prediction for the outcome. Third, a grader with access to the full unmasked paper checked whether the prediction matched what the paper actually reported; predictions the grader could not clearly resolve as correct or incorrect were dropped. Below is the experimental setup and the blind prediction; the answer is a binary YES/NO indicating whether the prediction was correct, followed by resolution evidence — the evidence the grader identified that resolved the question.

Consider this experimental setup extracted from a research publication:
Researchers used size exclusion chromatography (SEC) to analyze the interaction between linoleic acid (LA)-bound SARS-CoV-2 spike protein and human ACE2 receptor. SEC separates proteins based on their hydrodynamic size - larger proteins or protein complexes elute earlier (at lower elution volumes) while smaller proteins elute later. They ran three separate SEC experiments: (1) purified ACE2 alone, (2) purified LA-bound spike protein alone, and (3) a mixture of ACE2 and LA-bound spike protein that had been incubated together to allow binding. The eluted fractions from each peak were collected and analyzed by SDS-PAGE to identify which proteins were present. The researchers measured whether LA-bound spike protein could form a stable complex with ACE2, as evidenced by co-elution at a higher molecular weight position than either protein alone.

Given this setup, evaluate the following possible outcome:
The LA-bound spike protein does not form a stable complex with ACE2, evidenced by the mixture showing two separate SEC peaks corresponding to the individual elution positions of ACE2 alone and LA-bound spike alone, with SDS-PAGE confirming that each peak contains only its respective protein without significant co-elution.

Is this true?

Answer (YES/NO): NO